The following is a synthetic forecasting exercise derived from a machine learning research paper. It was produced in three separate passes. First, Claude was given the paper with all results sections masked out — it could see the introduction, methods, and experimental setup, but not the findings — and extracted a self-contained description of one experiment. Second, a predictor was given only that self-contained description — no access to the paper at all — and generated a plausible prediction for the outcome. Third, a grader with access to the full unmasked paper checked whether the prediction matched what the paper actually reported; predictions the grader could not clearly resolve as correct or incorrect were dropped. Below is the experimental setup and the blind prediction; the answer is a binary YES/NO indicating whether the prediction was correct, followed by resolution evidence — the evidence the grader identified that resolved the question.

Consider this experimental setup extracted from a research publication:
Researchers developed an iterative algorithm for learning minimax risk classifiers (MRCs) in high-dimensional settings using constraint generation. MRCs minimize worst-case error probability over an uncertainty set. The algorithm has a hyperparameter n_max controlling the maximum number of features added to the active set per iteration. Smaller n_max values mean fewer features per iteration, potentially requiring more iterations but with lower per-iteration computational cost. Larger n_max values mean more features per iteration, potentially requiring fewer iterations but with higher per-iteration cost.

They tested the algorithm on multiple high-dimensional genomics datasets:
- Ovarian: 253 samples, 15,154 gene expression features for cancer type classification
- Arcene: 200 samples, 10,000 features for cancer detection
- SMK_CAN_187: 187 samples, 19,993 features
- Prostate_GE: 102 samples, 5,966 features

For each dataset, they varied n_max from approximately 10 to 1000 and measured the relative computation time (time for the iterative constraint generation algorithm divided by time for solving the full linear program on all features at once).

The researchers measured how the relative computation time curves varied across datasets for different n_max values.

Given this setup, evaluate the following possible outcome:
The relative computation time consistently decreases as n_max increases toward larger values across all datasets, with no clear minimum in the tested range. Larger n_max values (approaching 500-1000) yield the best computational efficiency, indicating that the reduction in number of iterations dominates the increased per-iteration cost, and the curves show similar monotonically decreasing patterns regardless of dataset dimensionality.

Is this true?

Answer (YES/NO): NO